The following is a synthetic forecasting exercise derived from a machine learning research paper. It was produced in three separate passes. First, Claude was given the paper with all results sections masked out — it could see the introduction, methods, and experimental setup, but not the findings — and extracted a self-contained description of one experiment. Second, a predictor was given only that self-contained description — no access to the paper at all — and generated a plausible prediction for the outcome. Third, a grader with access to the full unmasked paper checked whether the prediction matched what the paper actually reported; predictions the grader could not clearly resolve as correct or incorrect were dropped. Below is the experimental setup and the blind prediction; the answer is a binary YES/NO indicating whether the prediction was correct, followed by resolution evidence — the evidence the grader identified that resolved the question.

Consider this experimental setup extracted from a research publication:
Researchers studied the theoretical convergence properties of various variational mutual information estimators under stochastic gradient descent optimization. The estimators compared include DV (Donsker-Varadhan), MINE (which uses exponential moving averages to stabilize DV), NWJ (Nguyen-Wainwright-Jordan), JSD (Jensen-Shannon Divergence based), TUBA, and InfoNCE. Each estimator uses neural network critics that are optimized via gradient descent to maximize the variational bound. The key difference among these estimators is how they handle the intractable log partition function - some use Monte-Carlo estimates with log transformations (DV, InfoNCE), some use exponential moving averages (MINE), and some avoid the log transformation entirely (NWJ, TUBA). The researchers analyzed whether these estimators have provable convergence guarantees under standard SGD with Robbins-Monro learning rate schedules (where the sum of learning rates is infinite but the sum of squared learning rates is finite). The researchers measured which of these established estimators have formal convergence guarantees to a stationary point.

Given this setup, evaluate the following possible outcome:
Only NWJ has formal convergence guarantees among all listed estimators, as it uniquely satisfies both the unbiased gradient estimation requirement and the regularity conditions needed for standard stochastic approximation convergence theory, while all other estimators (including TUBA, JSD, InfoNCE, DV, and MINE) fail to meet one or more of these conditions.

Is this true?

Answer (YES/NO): NO